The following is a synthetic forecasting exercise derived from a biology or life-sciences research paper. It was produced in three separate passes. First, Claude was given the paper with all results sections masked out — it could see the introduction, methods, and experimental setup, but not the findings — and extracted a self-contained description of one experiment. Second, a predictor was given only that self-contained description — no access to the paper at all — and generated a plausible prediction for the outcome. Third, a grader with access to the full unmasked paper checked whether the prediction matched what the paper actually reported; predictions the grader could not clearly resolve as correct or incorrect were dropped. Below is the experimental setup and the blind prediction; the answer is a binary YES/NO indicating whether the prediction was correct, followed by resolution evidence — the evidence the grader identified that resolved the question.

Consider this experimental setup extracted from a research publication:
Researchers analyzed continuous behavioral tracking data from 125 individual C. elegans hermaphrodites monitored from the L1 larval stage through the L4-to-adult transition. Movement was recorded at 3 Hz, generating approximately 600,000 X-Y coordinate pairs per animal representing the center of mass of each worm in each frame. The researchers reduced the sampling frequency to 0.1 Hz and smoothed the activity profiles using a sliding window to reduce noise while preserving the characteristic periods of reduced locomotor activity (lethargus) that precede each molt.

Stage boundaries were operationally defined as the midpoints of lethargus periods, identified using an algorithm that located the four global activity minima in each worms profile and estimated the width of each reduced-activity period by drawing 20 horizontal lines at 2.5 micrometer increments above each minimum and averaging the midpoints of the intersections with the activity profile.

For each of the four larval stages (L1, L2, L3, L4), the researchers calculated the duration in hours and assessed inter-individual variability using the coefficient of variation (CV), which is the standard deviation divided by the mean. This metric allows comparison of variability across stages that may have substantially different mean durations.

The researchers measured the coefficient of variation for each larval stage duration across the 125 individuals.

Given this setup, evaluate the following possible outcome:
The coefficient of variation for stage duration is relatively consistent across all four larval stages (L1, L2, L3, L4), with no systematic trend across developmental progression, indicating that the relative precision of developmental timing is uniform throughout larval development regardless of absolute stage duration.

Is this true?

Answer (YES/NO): NO